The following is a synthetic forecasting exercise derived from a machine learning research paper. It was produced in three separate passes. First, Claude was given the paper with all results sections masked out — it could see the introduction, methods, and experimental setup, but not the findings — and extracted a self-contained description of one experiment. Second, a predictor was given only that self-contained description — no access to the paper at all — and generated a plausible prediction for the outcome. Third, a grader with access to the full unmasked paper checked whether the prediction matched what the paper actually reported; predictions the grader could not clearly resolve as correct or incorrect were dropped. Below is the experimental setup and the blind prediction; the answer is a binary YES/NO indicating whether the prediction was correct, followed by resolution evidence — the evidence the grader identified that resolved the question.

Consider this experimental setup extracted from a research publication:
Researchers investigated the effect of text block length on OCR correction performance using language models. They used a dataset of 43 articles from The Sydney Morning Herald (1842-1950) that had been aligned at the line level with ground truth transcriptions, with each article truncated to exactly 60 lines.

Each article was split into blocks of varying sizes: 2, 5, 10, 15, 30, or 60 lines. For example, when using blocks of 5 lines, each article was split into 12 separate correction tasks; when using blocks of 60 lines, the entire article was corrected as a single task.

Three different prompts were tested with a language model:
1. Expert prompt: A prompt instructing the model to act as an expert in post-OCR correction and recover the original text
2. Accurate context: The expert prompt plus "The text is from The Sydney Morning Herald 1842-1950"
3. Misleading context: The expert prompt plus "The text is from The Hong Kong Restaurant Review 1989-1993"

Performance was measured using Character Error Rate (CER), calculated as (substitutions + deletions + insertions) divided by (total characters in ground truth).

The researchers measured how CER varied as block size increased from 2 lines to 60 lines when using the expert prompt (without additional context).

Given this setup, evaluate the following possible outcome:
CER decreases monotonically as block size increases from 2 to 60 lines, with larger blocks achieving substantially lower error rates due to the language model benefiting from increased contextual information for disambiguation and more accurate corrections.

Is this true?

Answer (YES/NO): NO